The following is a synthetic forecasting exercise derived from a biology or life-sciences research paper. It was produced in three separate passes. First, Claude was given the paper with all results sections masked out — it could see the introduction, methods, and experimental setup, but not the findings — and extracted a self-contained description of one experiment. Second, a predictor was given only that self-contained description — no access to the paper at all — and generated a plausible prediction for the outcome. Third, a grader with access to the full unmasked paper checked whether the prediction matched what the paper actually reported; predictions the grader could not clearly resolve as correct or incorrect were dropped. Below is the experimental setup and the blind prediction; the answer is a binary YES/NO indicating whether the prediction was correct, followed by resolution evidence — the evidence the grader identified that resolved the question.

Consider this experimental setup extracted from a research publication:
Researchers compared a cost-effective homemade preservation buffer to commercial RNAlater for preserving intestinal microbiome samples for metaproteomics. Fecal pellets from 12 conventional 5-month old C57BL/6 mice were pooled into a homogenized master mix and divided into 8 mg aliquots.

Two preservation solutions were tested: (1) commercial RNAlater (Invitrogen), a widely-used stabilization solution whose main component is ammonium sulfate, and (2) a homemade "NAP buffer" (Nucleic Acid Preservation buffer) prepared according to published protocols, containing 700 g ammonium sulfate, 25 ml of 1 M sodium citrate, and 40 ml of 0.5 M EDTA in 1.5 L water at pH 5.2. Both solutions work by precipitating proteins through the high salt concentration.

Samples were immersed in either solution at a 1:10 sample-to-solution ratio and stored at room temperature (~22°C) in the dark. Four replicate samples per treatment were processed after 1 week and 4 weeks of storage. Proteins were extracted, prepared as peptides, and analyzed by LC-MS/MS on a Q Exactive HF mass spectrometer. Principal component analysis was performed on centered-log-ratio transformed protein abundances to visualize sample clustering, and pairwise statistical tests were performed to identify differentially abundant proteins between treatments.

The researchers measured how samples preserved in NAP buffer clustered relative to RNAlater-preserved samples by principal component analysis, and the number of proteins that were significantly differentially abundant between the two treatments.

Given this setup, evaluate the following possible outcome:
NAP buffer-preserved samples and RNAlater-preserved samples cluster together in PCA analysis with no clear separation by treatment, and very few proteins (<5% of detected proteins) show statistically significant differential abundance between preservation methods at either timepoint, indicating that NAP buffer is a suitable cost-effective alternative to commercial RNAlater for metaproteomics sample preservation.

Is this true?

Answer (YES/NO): YES